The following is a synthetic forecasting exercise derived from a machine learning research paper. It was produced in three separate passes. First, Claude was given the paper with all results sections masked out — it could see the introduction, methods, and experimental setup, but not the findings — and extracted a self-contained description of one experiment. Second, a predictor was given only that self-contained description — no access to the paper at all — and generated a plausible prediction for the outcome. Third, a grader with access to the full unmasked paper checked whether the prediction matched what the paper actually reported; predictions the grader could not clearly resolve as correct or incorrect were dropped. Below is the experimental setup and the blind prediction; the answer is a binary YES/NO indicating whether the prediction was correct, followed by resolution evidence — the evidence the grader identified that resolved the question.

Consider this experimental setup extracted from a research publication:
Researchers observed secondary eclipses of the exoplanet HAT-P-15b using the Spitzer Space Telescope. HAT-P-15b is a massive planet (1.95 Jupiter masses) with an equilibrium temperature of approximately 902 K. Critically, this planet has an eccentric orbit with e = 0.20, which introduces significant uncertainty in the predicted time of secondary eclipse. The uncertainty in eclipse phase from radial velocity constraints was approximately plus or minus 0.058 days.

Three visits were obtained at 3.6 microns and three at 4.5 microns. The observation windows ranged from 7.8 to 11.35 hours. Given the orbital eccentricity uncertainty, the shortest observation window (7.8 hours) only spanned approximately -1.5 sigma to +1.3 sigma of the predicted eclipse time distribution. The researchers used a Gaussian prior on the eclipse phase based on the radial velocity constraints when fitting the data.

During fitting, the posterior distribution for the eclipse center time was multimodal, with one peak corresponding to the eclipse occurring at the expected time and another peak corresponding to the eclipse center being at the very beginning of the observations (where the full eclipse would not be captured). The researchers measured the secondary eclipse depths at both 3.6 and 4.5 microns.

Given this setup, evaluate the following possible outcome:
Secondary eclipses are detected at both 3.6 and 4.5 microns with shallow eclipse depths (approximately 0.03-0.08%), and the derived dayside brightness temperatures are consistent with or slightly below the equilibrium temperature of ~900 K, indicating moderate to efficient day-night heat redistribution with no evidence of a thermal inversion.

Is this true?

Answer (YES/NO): NO